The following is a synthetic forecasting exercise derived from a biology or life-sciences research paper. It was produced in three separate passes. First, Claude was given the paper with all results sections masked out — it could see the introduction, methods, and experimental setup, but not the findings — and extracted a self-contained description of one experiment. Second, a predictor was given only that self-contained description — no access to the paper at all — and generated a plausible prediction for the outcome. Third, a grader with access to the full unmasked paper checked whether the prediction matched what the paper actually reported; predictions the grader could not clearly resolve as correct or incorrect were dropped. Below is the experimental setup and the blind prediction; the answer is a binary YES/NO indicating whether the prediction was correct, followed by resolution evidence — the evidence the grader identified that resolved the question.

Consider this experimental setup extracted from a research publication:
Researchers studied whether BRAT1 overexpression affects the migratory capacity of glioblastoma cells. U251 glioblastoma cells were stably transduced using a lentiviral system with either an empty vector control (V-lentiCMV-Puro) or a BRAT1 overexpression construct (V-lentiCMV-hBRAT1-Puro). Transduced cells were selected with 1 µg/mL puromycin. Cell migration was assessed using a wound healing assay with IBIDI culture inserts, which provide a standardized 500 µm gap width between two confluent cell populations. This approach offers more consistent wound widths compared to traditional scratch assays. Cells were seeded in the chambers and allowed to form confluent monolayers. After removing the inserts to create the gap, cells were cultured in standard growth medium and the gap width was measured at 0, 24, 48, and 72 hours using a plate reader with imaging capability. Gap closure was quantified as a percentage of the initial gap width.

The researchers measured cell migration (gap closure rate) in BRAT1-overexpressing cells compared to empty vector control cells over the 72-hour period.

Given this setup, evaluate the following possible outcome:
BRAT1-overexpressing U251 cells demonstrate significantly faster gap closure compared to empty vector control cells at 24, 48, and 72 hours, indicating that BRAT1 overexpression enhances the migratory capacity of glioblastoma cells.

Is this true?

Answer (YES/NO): YES